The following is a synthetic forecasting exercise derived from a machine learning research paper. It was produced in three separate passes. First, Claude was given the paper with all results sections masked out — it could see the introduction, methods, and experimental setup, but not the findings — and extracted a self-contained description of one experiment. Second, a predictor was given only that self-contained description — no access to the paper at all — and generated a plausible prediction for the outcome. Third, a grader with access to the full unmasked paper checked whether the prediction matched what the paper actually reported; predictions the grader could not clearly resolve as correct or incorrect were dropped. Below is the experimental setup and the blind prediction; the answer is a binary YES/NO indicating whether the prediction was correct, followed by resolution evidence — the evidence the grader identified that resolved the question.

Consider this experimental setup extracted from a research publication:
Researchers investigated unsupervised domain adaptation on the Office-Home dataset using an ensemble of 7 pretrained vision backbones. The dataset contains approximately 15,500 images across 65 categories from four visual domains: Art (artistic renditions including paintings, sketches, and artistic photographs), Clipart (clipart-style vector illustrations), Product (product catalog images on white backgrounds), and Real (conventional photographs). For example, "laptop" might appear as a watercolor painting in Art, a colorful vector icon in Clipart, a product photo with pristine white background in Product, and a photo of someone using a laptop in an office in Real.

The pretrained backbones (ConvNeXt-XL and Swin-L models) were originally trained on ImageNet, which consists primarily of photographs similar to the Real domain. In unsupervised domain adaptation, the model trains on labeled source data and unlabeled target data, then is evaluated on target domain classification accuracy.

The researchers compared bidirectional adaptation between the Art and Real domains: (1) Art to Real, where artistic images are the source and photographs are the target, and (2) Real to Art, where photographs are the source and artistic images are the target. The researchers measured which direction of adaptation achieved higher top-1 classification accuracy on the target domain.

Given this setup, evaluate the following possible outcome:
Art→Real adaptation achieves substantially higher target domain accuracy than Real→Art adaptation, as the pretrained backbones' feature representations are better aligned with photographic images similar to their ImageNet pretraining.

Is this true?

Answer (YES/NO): YES